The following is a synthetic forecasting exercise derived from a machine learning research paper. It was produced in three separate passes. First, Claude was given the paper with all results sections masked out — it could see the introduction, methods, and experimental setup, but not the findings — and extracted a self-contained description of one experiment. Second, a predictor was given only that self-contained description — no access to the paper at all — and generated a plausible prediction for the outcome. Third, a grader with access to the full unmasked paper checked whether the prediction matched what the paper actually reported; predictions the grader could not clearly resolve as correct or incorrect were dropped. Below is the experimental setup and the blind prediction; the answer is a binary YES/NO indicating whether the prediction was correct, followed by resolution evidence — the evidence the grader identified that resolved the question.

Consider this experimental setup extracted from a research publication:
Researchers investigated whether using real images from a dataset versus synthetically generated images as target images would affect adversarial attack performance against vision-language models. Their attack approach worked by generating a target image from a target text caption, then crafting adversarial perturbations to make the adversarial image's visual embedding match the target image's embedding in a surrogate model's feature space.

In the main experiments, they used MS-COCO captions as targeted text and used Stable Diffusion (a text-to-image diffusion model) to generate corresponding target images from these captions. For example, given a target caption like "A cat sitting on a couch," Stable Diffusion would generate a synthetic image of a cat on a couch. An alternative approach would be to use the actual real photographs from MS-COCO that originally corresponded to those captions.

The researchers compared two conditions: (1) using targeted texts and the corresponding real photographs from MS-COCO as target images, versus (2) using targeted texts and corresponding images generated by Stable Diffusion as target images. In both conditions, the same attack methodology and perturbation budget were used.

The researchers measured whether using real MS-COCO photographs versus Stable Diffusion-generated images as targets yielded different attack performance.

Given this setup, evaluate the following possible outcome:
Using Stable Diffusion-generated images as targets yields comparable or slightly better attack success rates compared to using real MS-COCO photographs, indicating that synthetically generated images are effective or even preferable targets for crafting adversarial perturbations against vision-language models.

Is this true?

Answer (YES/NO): YES